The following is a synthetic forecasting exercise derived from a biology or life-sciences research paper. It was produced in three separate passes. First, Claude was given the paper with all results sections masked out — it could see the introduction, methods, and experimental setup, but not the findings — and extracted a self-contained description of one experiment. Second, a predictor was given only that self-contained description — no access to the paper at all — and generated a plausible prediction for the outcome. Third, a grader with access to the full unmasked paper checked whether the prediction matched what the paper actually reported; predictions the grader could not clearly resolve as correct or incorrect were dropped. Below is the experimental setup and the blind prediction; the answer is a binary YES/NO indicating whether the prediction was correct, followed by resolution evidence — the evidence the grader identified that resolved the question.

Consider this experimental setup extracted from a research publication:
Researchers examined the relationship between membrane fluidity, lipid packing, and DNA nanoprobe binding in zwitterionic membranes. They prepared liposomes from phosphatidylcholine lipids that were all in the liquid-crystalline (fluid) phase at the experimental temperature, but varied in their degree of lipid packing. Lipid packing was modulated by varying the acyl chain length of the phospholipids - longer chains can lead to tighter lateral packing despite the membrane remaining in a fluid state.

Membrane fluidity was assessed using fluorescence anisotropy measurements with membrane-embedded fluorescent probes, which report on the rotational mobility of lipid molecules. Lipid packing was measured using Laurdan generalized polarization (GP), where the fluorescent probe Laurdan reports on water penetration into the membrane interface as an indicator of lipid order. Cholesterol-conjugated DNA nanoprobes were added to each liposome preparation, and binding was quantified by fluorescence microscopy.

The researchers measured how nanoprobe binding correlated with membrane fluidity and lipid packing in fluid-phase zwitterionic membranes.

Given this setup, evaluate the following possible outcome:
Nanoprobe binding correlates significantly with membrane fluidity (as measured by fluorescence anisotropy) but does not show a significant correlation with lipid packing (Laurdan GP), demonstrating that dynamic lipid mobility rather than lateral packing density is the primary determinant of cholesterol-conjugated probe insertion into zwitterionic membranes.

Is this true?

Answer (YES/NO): NO